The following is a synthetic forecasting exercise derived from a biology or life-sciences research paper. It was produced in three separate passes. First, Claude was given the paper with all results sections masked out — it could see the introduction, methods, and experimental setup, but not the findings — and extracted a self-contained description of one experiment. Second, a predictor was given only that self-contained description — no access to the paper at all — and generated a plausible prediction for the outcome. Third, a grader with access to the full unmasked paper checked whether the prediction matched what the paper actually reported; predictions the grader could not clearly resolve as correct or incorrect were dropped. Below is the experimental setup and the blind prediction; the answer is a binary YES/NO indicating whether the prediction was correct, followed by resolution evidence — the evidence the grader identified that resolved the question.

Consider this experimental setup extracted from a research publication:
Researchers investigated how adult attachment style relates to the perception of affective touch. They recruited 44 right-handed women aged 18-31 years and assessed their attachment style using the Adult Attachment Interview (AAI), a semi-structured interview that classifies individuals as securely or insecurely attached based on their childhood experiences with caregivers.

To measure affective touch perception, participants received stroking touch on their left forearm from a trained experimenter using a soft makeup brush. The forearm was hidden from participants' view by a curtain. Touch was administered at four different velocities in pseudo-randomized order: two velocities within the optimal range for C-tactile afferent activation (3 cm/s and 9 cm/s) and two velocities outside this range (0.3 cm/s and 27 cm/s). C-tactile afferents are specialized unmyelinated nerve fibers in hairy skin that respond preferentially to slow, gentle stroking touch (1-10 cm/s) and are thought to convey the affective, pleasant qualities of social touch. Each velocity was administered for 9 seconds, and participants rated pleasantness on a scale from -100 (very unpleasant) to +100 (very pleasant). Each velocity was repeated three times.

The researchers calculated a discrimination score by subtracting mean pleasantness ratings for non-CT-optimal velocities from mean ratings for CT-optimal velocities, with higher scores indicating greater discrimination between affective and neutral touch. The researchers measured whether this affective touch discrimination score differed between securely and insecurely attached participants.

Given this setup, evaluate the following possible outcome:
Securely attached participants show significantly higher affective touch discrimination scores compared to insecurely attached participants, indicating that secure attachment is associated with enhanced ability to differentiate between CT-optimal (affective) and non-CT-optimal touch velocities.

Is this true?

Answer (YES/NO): YES